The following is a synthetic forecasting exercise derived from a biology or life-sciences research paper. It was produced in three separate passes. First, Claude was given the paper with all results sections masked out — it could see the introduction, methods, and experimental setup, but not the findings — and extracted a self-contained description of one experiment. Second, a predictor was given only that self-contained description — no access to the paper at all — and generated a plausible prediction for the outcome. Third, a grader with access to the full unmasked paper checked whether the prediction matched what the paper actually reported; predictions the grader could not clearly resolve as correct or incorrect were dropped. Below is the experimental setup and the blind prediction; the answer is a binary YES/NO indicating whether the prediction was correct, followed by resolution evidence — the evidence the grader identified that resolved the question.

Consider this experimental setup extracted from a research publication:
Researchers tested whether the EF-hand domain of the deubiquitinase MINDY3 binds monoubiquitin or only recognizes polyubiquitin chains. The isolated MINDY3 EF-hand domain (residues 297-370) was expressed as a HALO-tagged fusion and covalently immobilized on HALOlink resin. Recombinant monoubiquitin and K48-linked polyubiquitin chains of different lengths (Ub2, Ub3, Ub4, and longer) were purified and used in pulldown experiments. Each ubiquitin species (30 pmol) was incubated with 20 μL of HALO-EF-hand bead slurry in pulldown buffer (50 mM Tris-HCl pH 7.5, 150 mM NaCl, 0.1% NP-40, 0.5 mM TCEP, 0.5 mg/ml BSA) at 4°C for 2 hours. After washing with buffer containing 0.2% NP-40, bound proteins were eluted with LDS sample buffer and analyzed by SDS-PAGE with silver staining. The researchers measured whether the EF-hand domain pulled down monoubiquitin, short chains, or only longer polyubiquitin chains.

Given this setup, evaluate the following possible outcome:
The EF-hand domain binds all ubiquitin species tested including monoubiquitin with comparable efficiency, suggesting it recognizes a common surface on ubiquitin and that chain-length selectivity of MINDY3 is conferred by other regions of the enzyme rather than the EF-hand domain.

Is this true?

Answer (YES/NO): NO